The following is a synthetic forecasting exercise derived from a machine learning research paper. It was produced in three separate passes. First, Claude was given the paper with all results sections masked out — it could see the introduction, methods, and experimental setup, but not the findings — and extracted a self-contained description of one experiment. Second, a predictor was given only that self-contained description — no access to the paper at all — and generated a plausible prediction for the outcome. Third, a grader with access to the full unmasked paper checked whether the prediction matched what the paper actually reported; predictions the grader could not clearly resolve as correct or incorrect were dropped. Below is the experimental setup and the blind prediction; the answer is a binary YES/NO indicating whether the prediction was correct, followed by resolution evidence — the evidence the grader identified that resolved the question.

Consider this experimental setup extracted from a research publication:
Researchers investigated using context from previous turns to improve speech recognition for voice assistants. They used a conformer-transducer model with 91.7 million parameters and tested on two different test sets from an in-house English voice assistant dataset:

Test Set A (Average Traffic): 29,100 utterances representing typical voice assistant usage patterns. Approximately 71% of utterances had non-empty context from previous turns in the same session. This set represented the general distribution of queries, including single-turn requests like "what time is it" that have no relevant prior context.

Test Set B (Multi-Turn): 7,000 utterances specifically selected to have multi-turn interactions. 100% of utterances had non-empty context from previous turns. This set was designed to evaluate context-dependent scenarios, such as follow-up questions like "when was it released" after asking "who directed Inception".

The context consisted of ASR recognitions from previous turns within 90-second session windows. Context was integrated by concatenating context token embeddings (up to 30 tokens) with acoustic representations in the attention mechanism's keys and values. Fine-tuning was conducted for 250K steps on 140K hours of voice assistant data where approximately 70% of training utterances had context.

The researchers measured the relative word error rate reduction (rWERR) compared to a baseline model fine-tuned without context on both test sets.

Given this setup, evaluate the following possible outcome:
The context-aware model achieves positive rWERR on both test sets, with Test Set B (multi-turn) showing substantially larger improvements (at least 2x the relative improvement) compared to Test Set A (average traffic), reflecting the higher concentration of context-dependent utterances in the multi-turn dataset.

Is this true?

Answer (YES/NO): NO